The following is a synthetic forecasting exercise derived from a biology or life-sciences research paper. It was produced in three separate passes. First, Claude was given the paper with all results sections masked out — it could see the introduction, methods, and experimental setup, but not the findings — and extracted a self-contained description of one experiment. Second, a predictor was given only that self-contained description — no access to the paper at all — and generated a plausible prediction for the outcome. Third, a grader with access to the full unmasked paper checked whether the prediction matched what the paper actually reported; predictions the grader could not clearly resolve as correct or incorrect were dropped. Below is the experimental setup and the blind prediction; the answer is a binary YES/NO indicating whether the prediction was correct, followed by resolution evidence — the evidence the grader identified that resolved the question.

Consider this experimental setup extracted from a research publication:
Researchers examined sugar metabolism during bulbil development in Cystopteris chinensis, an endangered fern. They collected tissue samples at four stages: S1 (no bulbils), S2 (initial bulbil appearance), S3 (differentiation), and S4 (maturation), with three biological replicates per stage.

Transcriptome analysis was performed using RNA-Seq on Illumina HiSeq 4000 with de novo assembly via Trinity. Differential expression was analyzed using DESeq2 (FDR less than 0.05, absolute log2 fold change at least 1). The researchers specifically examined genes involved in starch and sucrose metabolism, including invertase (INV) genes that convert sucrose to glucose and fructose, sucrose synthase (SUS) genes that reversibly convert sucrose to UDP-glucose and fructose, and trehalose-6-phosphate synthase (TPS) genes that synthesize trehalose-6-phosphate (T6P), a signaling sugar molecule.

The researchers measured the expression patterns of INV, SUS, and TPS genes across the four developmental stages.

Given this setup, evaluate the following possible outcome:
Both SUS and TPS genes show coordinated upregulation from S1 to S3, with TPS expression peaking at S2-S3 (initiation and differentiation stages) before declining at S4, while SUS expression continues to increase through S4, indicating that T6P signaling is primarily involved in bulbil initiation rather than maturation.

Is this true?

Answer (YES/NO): NO